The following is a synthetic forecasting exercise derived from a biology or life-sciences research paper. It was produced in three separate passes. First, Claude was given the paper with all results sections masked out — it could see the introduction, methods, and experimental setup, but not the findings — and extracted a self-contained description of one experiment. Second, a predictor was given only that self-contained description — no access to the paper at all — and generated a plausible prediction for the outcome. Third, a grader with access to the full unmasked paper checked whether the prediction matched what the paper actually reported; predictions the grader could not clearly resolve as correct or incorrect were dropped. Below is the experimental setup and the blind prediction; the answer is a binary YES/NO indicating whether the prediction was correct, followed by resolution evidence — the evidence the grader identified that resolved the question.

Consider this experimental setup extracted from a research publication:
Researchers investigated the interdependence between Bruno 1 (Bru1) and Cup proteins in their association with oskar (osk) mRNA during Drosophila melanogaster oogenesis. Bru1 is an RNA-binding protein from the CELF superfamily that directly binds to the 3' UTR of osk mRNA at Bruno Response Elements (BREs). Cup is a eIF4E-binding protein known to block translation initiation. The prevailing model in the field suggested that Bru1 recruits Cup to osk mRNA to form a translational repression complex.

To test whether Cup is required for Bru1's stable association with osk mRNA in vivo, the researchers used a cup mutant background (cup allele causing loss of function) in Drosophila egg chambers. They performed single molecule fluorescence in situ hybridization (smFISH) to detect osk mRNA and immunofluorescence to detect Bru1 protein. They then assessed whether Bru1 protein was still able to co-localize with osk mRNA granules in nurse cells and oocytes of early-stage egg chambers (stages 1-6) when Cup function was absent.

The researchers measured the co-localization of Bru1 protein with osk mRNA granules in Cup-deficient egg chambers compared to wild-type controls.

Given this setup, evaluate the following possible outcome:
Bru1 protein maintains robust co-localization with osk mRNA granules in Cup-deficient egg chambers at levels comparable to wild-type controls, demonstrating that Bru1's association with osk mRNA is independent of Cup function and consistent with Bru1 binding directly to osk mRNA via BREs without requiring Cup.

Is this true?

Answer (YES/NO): NO